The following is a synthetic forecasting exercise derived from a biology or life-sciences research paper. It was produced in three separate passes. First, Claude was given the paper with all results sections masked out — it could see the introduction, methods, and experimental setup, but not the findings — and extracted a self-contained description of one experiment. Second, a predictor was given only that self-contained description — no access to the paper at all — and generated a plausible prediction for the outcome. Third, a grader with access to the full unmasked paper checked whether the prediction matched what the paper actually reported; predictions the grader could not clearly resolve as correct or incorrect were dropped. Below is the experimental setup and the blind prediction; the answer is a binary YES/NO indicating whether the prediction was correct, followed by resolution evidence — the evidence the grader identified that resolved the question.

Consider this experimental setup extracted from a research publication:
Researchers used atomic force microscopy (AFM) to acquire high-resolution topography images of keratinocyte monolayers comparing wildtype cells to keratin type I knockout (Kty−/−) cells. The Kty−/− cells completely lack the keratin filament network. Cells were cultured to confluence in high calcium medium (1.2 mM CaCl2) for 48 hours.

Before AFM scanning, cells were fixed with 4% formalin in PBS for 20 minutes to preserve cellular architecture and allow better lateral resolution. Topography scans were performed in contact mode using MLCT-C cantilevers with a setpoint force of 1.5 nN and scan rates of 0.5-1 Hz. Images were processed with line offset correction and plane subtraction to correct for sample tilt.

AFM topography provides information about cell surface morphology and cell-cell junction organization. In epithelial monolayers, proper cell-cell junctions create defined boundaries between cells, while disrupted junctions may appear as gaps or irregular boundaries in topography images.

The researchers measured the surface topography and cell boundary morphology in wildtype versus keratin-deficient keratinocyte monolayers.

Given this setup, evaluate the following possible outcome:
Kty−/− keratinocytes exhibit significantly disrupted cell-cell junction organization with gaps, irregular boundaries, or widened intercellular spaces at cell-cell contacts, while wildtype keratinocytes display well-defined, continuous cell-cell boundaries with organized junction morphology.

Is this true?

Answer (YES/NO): YES